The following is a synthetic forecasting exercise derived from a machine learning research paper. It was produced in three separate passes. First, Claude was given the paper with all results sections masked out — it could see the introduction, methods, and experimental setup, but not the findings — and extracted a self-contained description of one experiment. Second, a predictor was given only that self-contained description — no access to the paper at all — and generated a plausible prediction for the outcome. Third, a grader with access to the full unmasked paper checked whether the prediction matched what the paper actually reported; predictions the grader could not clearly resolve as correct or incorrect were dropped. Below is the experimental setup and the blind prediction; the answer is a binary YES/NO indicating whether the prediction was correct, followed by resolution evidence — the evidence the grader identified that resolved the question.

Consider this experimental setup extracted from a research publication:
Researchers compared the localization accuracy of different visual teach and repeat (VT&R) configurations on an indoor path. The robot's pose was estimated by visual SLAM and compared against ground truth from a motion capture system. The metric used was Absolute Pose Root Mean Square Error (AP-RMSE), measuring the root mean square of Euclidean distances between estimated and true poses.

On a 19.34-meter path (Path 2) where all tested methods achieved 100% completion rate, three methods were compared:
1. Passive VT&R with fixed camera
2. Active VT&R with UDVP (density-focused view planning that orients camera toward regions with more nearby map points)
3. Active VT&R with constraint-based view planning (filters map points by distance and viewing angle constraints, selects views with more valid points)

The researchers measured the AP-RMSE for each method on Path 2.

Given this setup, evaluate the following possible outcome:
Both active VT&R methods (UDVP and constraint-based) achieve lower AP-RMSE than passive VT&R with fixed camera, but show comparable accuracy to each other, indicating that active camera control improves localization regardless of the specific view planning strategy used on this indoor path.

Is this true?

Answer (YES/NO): NO